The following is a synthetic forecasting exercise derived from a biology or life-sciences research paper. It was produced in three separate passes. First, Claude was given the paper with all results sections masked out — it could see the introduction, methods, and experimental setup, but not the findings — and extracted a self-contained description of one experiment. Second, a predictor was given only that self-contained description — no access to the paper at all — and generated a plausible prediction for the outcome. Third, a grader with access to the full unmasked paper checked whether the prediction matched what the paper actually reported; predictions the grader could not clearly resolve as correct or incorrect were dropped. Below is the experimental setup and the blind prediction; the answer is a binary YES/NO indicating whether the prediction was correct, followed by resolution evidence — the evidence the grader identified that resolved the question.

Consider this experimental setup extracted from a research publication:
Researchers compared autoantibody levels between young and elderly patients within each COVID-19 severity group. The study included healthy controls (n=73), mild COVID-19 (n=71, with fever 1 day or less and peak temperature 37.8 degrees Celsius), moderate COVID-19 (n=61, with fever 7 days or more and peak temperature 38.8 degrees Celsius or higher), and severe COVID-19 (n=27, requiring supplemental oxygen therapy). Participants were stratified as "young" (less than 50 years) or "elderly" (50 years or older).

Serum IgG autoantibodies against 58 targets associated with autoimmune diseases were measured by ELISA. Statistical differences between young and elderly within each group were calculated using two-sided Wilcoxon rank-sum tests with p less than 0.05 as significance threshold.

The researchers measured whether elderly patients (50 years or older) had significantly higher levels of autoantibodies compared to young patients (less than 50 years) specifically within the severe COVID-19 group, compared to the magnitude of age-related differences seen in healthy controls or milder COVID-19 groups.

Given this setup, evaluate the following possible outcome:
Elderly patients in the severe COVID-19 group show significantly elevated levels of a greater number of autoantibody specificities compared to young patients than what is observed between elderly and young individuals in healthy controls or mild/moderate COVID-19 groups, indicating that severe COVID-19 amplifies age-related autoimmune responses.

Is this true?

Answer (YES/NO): YES